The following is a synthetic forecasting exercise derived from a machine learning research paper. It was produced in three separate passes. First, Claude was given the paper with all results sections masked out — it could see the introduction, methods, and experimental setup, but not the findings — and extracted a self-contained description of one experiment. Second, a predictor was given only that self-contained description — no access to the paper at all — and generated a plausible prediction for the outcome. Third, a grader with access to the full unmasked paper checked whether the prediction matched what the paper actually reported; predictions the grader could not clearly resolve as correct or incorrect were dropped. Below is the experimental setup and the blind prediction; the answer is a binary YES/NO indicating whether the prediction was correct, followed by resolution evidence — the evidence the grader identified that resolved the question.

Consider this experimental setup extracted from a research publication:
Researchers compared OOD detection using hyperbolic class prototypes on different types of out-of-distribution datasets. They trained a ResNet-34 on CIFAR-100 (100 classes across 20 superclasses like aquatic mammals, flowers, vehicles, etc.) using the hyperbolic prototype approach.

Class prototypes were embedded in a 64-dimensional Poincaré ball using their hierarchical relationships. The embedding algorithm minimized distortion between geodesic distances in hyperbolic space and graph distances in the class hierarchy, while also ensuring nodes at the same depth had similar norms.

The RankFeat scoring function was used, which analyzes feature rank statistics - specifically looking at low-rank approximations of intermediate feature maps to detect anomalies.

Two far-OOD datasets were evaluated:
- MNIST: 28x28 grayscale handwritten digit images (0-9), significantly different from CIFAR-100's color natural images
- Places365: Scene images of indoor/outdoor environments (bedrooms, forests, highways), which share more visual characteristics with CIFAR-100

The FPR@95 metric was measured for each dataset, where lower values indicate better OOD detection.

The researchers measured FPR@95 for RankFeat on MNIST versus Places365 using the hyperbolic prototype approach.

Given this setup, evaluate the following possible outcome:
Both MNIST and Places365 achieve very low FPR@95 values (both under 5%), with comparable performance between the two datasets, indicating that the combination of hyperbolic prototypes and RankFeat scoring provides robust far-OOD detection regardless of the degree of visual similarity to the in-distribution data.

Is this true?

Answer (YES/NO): NO